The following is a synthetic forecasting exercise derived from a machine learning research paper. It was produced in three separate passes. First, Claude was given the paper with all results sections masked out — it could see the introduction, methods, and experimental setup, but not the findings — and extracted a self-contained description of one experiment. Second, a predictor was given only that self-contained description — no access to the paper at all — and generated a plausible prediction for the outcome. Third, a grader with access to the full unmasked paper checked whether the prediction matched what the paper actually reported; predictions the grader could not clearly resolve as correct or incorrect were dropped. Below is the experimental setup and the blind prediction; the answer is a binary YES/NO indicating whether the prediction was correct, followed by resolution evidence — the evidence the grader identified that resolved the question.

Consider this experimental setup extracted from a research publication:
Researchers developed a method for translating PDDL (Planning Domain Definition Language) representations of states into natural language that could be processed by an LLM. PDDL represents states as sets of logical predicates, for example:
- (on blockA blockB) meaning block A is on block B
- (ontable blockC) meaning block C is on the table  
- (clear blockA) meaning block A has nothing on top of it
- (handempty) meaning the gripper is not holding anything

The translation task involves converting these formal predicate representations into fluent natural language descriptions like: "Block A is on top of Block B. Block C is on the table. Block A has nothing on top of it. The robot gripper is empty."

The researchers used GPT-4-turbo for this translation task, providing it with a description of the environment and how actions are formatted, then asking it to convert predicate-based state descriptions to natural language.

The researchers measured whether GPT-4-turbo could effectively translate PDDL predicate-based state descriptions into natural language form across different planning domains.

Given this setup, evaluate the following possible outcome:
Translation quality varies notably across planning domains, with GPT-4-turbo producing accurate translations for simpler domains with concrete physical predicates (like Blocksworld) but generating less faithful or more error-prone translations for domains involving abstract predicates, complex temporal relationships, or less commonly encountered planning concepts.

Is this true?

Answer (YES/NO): NO